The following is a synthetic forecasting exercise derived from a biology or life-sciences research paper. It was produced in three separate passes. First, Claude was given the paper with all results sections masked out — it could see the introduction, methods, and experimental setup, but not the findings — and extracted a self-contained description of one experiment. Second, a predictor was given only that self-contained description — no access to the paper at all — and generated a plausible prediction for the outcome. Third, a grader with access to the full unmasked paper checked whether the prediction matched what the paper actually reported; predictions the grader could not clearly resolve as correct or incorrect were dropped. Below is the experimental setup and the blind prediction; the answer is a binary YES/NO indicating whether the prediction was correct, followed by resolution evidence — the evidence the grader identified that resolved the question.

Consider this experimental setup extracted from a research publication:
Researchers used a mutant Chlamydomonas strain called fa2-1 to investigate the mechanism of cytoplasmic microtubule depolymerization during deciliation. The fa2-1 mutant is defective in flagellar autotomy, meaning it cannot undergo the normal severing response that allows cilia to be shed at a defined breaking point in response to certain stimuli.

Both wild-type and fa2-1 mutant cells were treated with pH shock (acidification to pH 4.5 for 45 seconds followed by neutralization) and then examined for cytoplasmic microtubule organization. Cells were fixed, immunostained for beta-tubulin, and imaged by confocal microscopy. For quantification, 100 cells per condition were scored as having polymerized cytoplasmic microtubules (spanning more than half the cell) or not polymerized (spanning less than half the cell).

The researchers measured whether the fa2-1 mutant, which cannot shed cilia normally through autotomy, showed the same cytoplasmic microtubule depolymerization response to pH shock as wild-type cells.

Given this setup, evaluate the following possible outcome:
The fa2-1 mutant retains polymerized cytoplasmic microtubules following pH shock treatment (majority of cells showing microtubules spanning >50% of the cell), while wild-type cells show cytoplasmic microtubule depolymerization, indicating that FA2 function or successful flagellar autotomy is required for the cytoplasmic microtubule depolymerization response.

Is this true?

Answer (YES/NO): NO